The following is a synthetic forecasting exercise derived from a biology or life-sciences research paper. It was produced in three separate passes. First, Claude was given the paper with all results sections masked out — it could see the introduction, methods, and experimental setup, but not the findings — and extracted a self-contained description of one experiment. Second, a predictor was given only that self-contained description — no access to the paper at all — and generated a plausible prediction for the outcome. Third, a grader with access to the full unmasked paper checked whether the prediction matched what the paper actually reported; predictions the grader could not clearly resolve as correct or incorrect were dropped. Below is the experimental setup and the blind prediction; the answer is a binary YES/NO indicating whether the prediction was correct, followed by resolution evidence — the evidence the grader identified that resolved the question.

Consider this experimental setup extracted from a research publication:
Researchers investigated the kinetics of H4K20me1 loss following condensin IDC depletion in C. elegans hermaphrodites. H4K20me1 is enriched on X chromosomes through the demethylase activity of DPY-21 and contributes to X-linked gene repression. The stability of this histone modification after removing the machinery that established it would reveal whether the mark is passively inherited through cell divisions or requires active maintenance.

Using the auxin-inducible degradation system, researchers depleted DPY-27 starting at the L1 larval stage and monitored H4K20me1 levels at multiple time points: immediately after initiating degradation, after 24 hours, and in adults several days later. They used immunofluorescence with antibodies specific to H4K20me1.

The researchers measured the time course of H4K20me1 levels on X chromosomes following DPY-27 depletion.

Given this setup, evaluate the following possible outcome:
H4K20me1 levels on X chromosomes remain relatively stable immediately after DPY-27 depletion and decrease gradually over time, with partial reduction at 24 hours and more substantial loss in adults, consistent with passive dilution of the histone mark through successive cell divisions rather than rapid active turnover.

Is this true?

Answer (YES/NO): NO